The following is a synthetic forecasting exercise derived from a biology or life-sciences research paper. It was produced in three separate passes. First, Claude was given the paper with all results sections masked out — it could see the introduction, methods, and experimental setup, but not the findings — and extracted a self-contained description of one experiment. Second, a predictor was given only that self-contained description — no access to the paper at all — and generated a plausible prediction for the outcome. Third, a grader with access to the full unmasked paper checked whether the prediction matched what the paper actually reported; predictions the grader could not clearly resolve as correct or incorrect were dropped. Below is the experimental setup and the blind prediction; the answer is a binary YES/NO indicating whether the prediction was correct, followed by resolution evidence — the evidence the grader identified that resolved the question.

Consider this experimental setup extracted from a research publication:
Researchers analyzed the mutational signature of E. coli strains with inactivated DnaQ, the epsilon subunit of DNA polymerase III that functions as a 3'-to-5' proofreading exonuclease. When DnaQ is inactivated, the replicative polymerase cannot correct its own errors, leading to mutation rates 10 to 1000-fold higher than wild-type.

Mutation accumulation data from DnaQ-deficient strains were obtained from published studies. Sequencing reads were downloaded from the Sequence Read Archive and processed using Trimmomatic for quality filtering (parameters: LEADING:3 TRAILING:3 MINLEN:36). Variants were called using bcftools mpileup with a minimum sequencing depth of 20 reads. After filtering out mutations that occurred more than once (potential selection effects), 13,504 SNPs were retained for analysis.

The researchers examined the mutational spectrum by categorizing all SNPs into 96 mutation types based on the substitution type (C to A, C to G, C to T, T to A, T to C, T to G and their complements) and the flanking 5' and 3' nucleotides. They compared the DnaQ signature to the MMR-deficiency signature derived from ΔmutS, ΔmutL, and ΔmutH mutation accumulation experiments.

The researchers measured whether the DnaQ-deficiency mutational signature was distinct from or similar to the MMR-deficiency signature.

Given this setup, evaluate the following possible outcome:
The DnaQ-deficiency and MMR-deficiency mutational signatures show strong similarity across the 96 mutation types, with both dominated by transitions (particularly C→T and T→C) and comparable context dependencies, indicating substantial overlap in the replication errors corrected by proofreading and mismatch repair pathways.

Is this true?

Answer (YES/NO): NO